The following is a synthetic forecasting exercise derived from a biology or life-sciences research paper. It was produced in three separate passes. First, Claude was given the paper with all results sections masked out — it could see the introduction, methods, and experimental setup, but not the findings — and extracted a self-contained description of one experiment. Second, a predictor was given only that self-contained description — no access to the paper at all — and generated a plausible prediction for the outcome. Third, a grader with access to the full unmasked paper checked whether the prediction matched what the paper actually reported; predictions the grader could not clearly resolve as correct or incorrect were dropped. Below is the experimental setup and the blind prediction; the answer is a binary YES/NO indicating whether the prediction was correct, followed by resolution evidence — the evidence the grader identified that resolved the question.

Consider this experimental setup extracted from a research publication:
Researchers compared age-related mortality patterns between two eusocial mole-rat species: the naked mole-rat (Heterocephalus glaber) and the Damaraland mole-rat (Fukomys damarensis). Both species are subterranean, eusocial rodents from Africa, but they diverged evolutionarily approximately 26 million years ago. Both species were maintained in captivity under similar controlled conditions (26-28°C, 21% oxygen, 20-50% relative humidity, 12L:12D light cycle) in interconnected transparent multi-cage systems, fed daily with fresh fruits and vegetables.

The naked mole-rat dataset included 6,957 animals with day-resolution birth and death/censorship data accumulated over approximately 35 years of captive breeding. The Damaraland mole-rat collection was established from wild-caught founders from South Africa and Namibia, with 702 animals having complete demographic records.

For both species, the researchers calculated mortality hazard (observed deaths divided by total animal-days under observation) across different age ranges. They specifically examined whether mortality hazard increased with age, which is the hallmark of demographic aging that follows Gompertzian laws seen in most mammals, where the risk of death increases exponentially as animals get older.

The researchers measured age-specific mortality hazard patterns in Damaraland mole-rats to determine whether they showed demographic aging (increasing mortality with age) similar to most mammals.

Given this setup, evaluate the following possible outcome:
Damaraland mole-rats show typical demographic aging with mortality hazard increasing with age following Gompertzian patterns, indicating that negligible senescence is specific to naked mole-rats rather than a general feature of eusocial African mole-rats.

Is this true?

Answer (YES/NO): NO